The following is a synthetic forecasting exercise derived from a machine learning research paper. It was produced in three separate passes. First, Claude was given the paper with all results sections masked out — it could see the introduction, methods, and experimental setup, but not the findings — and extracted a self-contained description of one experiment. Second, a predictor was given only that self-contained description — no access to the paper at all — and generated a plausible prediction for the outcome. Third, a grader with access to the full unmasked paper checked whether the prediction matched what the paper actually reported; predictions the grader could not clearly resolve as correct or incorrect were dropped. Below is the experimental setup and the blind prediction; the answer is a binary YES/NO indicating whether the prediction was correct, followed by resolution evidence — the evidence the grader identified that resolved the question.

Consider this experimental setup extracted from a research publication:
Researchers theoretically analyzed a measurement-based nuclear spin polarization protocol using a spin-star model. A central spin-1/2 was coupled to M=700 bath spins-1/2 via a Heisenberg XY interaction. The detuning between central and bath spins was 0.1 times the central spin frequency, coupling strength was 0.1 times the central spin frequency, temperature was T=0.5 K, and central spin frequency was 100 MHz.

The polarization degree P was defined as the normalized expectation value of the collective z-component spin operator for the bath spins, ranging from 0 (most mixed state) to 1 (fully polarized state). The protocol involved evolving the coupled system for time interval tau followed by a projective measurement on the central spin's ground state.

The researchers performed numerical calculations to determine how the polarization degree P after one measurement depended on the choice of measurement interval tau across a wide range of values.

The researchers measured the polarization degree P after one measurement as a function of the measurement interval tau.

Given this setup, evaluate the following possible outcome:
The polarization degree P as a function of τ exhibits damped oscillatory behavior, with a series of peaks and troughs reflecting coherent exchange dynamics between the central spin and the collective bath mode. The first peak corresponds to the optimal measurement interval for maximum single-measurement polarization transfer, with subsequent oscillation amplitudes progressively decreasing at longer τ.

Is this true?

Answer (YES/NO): YES